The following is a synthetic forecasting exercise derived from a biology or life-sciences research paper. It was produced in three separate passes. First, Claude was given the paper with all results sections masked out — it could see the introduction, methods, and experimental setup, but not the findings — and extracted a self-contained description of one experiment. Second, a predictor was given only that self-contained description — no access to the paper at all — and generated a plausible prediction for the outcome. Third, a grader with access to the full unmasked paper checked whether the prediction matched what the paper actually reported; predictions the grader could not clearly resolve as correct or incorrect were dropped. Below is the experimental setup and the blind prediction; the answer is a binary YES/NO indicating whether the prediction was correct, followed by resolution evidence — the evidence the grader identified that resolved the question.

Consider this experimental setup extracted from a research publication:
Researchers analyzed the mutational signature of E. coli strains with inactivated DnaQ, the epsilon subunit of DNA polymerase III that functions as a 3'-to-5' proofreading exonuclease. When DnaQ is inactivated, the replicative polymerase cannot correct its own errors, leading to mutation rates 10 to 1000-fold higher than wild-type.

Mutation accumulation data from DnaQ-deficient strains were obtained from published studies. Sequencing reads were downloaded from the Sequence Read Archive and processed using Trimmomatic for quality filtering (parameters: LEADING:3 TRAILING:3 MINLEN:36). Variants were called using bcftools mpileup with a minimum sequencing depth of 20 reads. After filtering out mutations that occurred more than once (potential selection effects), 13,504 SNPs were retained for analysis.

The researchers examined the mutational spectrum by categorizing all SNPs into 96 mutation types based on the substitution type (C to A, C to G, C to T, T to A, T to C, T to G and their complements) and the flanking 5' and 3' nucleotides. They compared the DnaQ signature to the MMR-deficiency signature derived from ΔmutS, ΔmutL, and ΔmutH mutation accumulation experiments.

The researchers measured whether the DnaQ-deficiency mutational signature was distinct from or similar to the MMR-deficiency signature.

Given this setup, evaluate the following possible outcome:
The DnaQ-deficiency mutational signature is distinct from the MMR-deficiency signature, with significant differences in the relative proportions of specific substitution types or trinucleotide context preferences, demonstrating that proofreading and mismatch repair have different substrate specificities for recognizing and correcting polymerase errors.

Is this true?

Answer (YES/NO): YES